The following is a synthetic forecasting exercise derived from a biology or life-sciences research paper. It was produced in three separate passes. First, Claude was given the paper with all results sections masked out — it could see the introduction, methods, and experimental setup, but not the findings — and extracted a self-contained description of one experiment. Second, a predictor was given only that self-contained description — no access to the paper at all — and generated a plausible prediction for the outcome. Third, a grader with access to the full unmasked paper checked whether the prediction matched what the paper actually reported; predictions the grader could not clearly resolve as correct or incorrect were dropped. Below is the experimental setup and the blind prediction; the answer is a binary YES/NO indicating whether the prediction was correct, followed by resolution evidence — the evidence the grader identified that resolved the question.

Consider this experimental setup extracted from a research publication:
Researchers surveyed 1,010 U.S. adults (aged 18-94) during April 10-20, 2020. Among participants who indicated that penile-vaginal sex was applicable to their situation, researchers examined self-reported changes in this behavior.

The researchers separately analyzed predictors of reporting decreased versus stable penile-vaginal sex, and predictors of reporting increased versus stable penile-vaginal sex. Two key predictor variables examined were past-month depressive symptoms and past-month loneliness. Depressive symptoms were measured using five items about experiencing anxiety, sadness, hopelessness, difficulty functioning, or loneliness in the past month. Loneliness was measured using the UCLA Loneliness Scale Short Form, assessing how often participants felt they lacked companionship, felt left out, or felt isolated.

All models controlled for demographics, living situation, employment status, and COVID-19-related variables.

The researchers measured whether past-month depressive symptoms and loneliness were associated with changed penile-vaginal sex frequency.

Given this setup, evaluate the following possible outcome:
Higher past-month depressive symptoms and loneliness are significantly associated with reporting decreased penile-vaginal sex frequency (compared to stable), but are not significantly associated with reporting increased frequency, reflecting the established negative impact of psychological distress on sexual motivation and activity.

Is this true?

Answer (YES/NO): YES